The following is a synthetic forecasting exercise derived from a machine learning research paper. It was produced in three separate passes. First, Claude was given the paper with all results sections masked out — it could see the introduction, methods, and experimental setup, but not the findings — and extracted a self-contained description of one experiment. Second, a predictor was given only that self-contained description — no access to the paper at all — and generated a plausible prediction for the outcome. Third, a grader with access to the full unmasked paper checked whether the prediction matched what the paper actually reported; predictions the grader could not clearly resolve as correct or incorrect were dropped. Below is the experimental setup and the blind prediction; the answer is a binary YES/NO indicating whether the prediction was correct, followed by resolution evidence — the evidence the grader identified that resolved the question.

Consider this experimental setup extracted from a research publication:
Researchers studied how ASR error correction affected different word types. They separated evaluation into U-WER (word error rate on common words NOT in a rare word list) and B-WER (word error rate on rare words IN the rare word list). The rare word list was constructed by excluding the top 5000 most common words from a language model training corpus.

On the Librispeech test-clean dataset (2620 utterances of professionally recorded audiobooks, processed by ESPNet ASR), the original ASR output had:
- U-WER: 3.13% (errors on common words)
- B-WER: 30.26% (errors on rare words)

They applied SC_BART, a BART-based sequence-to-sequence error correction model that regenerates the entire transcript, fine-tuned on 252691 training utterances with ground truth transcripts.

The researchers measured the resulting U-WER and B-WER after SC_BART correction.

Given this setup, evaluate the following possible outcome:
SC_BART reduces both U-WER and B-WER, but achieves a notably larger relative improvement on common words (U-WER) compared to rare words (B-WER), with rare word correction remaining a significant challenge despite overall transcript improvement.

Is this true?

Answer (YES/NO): NO